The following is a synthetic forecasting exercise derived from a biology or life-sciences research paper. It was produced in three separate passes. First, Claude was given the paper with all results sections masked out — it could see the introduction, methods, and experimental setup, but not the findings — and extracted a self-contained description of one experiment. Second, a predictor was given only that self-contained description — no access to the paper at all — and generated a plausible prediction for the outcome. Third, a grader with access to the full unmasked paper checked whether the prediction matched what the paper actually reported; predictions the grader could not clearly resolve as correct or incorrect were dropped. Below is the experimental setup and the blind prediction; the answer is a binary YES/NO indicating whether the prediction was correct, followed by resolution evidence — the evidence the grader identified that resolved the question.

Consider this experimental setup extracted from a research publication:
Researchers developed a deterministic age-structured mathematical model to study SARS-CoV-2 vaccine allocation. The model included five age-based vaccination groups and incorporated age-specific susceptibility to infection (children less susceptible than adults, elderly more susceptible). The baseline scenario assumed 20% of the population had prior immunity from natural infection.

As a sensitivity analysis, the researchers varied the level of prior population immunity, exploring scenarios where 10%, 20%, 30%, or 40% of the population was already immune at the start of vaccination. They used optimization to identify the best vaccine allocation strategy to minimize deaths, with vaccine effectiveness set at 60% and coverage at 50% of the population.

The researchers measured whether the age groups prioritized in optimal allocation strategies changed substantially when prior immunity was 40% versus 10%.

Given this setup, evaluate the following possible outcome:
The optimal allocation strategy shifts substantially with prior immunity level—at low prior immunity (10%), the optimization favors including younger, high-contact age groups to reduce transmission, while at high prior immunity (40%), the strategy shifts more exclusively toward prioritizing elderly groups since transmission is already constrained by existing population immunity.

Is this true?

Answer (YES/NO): NO